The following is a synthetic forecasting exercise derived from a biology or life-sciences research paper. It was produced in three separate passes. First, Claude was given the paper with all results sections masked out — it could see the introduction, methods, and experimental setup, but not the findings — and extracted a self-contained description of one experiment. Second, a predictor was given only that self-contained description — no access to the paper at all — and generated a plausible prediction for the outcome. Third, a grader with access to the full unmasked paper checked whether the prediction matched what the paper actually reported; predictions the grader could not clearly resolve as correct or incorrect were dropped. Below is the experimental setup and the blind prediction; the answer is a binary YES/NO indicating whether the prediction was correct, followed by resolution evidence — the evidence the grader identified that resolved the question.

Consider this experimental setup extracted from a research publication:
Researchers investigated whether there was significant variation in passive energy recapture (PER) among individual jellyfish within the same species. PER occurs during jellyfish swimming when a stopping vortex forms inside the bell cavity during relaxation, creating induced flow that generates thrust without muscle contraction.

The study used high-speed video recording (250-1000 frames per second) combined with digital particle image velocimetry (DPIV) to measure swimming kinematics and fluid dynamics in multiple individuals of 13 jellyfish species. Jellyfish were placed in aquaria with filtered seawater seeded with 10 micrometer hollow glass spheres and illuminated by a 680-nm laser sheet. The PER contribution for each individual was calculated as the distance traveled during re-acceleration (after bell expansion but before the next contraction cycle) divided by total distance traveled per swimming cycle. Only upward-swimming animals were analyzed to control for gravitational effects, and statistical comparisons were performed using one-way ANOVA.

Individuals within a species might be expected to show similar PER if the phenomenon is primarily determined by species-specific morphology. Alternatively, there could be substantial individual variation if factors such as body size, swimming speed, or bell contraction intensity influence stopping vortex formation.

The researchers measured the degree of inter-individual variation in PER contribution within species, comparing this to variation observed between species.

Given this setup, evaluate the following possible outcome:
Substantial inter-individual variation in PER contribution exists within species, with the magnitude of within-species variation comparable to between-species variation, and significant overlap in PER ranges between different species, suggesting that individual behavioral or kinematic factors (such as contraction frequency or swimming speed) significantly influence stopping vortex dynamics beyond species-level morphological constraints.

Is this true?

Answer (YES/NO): NO